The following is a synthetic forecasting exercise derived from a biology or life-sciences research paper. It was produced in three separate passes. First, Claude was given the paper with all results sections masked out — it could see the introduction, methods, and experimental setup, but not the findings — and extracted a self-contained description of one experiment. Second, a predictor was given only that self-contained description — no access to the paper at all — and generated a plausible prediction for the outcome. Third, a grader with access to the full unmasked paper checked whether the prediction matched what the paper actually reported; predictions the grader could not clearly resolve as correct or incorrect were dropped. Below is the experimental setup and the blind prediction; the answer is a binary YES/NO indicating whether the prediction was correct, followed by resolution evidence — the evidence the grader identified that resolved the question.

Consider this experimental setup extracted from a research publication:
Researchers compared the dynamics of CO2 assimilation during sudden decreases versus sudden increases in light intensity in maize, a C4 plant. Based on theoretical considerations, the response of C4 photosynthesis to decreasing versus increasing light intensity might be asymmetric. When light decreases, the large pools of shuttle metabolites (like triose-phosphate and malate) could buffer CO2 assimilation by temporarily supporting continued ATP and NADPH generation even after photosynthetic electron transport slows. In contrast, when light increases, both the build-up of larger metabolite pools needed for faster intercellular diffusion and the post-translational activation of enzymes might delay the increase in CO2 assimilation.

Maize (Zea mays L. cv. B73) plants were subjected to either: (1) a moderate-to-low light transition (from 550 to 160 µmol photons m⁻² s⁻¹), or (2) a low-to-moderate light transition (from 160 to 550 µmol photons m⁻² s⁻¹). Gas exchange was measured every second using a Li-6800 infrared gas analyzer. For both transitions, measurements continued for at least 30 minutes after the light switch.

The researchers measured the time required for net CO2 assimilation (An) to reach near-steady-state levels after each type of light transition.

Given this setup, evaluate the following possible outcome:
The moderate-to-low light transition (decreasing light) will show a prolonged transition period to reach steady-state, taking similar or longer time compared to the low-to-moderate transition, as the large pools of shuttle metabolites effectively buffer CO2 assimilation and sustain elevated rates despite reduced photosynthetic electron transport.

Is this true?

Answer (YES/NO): NO